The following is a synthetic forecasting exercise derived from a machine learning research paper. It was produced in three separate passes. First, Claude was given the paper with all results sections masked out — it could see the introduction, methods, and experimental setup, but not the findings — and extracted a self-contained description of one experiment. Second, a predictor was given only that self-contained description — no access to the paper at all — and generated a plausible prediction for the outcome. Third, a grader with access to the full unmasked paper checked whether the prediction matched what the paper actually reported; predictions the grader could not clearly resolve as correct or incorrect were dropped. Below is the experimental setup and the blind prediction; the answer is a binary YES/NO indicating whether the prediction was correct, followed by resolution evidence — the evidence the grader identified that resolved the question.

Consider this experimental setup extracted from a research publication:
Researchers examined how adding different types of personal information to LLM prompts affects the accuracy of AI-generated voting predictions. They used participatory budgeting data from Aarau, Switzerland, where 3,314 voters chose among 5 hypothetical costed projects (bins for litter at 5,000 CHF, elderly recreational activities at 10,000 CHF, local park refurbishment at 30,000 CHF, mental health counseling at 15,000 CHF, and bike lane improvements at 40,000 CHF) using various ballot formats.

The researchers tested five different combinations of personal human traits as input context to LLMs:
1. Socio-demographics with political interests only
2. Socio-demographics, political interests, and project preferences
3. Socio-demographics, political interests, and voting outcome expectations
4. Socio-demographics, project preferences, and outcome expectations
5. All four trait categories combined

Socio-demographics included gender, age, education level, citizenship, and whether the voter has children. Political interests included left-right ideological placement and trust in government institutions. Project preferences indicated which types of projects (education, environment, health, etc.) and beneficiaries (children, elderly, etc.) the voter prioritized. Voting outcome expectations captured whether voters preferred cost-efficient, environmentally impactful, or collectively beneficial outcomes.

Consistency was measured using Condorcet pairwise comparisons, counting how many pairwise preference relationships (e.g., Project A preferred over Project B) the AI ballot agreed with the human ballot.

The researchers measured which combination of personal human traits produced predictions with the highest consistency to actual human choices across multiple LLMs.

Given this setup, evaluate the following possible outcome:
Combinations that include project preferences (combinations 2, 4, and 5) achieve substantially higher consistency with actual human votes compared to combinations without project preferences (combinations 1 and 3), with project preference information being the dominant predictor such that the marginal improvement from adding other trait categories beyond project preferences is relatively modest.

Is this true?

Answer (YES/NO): NO